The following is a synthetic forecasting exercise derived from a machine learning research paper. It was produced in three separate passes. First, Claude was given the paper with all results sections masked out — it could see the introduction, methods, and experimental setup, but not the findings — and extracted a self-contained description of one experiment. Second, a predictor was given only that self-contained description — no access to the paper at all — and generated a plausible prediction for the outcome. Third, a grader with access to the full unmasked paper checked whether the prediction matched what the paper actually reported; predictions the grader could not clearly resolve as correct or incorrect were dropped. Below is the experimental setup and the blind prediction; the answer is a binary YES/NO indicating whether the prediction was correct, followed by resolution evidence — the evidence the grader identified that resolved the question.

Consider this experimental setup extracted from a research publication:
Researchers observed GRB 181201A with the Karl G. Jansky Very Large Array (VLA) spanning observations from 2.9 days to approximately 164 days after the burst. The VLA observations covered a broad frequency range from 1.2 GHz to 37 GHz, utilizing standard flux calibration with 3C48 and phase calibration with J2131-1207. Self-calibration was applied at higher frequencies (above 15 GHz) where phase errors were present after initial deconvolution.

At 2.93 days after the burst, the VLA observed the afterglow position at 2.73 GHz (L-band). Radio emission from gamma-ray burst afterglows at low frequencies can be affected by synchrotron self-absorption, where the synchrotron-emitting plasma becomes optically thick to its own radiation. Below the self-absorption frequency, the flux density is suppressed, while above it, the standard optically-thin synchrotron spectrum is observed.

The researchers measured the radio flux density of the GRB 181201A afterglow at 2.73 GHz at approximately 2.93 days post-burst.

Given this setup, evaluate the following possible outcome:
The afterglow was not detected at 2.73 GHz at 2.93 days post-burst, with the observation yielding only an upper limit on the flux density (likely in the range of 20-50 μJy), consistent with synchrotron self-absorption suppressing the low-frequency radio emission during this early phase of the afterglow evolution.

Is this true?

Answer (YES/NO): NO